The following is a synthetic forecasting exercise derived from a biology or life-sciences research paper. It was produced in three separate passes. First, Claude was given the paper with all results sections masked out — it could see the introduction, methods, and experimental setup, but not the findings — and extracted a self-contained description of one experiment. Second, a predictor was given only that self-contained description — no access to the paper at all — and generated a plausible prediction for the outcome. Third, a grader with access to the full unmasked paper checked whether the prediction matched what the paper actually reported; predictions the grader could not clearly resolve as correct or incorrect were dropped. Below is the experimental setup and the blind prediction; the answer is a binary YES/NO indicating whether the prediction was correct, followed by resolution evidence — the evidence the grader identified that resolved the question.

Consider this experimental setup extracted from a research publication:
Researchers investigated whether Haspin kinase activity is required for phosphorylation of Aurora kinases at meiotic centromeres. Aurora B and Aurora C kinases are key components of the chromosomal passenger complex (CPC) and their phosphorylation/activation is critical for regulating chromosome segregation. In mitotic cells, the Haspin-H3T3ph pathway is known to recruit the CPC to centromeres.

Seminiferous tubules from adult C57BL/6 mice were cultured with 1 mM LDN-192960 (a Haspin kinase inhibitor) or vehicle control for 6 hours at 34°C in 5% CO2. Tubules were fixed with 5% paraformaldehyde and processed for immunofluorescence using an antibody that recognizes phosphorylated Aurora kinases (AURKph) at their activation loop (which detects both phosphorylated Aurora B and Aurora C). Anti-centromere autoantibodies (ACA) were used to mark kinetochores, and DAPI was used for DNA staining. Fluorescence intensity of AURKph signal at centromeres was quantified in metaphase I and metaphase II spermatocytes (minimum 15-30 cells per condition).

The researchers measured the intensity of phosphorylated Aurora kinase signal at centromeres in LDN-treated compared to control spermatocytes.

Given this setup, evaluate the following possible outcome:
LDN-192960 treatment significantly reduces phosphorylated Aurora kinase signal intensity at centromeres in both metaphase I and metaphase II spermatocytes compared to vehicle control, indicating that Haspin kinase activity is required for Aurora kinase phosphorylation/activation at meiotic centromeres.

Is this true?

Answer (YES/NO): YES